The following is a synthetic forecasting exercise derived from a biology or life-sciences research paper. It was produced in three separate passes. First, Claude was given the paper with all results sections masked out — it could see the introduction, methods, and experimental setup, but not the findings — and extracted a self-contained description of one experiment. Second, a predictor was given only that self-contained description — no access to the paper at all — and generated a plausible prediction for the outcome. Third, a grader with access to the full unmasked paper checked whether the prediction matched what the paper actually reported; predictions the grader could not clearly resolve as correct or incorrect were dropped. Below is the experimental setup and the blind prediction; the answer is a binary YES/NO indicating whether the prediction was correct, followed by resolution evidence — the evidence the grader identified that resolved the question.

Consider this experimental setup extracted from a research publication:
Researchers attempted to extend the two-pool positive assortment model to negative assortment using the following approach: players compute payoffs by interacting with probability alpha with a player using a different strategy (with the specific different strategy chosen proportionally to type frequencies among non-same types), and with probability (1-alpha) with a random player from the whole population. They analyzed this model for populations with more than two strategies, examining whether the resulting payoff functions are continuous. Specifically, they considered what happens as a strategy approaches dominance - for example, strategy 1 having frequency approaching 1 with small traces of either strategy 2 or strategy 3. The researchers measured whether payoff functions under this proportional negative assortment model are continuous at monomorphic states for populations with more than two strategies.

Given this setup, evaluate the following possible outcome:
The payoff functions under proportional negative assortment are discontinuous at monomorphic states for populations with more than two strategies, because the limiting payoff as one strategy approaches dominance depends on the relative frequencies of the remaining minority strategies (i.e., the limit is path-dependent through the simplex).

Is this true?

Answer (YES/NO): YES